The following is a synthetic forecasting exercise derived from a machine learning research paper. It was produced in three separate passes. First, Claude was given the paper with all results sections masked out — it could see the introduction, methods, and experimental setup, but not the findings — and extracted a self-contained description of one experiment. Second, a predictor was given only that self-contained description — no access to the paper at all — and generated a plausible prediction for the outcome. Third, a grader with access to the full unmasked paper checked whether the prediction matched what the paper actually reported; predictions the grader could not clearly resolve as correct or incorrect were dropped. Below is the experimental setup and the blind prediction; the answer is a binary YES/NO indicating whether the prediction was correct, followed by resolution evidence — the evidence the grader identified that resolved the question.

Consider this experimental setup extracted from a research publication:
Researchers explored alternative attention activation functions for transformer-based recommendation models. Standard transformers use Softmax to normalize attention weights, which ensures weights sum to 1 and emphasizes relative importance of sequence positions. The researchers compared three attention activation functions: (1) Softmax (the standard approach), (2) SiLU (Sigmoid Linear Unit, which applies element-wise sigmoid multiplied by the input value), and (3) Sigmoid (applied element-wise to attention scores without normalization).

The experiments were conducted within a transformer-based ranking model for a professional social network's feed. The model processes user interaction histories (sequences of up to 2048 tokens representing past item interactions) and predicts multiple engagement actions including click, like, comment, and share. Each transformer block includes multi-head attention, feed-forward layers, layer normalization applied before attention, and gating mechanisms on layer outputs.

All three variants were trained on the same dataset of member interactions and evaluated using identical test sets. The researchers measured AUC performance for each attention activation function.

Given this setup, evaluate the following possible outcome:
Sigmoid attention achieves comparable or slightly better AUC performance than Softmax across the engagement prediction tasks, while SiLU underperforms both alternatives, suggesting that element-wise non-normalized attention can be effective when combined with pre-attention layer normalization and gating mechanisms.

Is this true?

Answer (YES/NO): NO